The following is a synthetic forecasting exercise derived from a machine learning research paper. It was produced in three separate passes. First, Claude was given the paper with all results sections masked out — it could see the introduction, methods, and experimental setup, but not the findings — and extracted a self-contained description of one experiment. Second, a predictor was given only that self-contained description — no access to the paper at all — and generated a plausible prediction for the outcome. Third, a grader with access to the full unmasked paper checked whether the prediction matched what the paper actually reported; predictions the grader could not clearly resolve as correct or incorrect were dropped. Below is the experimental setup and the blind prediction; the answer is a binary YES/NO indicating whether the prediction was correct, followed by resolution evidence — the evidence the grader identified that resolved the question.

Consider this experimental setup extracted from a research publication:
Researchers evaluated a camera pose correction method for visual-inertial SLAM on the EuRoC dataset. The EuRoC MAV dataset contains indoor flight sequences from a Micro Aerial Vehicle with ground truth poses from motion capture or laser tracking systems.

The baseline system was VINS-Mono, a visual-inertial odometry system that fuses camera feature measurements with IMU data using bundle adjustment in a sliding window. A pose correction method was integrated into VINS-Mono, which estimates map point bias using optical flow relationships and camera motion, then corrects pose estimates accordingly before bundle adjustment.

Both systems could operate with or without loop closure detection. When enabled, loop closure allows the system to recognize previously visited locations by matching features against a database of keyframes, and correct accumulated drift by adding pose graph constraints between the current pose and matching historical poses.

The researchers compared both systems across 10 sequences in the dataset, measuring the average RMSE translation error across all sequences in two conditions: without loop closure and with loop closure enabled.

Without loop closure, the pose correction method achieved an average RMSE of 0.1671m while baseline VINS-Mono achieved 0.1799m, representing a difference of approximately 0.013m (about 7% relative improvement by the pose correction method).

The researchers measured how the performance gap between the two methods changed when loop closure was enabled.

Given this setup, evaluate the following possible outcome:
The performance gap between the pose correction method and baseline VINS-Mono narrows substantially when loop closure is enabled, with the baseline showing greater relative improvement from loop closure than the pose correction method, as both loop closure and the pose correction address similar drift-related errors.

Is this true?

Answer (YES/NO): NO